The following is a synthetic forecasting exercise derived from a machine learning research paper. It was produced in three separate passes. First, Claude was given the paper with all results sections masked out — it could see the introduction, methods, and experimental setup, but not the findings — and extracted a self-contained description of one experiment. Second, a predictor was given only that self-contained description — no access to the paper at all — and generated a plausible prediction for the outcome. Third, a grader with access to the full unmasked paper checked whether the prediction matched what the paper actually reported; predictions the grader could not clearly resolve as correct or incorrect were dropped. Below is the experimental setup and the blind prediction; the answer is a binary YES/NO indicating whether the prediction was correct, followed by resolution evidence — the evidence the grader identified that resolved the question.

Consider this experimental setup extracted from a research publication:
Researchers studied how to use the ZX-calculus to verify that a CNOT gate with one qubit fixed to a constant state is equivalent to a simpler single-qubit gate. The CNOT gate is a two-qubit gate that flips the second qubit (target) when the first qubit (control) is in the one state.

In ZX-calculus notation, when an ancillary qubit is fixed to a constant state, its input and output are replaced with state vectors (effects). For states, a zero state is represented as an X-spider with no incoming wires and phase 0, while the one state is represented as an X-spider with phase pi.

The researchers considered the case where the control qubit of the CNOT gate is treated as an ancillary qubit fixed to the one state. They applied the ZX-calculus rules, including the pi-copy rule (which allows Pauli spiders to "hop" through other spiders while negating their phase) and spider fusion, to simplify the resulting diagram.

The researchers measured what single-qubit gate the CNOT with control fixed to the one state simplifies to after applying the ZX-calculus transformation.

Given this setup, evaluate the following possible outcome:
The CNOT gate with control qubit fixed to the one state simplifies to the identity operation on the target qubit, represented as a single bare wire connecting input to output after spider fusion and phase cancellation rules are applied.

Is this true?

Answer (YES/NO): NO